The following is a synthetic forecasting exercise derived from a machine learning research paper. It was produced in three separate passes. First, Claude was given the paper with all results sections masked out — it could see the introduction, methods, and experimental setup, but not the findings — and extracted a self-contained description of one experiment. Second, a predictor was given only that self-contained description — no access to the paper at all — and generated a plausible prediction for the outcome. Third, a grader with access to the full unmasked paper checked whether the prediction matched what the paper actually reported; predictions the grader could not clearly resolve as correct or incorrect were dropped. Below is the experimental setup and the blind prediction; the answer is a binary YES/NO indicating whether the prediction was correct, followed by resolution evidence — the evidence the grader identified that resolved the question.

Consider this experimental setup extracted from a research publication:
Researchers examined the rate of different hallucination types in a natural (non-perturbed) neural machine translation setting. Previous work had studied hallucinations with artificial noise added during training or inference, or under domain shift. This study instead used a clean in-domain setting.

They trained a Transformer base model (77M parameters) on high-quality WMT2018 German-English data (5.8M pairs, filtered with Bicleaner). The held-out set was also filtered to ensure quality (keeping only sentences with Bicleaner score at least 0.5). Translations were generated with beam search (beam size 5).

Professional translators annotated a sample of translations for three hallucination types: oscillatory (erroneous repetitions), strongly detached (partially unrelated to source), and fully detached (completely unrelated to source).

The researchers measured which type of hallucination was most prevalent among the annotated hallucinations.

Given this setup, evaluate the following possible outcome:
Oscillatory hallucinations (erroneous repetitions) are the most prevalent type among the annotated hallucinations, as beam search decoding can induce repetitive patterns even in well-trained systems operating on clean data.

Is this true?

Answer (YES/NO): NO